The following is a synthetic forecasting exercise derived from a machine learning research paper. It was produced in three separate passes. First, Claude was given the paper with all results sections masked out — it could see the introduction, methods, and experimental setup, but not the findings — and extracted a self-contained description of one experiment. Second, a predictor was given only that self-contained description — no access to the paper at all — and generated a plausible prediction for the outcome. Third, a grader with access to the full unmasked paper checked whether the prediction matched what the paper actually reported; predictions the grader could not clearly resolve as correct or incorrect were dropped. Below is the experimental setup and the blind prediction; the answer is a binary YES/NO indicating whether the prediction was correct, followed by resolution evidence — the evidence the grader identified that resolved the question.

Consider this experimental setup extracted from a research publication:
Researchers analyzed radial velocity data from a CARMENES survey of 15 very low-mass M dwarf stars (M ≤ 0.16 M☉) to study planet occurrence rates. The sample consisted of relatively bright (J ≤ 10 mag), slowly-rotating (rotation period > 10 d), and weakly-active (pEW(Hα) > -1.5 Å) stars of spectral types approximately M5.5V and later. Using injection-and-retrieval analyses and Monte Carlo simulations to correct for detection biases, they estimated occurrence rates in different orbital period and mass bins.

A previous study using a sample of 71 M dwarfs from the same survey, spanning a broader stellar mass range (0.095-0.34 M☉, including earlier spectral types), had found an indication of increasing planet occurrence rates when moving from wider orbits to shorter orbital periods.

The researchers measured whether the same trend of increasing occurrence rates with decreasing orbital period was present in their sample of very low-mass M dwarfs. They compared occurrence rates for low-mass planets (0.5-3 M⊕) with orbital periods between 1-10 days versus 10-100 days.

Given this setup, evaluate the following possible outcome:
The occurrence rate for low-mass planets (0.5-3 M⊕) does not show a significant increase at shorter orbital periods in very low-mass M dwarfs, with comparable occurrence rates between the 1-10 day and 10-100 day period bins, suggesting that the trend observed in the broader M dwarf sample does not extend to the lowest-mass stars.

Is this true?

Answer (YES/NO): YES